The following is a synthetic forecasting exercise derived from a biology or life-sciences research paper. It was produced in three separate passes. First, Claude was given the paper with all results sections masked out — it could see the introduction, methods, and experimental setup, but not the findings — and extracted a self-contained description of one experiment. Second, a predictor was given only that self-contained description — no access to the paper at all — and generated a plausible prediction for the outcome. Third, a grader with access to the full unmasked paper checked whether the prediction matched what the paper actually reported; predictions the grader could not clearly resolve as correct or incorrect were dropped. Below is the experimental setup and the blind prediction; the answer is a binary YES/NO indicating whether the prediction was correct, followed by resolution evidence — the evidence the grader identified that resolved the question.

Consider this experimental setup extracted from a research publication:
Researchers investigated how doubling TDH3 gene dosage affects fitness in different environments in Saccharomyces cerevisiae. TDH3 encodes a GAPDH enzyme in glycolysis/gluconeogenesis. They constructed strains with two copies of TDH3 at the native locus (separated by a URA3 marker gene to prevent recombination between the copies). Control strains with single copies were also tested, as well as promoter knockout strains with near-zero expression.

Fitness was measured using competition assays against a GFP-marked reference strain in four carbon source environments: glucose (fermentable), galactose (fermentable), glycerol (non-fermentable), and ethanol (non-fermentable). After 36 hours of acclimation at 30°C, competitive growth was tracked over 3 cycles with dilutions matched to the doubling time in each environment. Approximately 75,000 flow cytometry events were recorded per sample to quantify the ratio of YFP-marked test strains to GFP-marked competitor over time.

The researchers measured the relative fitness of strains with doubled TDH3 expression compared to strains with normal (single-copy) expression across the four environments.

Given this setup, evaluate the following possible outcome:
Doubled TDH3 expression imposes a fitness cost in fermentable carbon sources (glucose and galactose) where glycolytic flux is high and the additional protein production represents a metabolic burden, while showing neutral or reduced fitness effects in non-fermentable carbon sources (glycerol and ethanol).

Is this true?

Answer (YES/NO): NO